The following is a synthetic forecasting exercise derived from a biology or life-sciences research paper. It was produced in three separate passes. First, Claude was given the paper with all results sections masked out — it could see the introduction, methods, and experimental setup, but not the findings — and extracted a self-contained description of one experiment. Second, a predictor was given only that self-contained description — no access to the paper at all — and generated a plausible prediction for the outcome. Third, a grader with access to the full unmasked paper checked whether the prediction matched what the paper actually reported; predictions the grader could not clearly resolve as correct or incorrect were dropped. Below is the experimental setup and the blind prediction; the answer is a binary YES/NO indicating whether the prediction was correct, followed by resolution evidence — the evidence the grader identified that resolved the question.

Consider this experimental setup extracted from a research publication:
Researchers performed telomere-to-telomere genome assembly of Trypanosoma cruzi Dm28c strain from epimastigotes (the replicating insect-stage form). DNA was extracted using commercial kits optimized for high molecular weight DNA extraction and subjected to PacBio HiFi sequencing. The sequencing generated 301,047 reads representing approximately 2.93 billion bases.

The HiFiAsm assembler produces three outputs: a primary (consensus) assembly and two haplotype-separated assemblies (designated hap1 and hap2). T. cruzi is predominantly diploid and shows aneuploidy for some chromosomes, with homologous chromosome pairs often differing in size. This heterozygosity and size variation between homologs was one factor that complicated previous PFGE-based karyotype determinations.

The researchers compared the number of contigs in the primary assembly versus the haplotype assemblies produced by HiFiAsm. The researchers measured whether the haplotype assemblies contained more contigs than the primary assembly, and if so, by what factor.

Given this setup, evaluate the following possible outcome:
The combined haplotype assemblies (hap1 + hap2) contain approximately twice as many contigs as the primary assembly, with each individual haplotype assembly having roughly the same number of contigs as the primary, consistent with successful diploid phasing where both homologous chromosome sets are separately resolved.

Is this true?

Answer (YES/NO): NO